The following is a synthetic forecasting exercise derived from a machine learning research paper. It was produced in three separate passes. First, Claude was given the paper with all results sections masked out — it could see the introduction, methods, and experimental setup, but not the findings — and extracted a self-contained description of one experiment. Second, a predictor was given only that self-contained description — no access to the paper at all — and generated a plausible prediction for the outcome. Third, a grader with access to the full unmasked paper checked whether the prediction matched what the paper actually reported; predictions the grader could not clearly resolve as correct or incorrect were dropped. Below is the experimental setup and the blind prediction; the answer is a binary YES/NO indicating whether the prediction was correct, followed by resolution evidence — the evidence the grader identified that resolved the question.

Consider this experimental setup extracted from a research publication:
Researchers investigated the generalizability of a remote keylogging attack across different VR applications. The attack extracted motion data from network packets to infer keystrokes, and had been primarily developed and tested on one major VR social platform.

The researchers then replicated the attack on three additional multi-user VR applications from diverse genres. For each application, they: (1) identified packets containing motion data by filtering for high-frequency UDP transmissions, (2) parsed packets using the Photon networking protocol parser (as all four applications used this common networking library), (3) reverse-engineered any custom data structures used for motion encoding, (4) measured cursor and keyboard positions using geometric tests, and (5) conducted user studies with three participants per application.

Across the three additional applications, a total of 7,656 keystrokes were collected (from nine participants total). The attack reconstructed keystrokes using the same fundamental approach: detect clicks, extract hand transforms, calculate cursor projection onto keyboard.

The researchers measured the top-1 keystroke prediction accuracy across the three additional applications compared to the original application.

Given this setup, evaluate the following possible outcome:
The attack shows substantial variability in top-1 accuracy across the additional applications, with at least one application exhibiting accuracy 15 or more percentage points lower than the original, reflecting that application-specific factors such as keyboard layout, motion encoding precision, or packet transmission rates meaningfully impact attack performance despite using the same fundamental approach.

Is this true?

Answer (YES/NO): NO